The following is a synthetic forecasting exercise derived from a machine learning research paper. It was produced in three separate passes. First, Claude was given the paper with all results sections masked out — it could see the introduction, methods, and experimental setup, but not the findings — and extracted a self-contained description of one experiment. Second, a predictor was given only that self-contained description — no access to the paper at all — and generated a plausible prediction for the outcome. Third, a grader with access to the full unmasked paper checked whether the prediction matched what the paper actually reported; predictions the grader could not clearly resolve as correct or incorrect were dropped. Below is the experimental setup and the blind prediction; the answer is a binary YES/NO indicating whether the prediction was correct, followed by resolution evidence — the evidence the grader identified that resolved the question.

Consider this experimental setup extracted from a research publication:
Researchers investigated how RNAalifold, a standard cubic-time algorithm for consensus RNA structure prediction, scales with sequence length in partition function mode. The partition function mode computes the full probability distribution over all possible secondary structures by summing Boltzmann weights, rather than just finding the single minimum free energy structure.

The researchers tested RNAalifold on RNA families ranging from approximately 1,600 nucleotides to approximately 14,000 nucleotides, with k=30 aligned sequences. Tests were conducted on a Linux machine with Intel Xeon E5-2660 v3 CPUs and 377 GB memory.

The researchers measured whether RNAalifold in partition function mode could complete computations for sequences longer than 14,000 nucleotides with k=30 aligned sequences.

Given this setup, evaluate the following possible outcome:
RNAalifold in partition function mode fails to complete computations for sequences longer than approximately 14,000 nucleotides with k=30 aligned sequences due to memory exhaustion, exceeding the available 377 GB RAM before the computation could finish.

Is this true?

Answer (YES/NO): NO